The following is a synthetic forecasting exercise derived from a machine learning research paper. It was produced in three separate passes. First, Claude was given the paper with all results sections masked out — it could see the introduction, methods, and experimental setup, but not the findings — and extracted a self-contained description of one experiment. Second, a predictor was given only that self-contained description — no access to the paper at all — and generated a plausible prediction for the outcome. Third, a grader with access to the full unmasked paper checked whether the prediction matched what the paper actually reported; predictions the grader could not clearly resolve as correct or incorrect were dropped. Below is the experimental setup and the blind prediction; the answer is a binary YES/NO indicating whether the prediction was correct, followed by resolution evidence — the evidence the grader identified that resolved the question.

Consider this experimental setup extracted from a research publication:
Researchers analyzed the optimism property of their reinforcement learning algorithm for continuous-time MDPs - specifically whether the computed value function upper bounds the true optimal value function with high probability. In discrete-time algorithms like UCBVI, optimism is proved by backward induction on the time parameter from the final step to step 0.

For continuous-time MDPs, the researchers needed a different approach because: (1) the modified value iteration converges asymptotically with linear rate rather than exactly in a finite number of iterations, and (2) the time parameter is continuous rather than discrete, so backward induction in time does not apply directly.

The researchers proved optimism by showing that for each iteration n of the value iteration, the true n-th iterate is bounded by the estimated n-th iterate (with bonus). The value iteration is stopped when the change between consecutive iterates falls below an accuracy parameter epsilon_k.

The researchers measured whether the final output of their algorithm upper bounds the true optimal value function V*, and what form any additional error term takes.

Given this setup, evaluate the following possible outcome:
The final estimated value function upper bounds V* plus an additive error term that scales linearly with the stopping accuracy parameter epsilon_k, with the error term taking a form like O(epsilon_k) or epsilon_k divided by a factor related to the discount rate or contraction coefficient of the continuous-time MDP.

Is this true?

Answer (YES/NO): YES